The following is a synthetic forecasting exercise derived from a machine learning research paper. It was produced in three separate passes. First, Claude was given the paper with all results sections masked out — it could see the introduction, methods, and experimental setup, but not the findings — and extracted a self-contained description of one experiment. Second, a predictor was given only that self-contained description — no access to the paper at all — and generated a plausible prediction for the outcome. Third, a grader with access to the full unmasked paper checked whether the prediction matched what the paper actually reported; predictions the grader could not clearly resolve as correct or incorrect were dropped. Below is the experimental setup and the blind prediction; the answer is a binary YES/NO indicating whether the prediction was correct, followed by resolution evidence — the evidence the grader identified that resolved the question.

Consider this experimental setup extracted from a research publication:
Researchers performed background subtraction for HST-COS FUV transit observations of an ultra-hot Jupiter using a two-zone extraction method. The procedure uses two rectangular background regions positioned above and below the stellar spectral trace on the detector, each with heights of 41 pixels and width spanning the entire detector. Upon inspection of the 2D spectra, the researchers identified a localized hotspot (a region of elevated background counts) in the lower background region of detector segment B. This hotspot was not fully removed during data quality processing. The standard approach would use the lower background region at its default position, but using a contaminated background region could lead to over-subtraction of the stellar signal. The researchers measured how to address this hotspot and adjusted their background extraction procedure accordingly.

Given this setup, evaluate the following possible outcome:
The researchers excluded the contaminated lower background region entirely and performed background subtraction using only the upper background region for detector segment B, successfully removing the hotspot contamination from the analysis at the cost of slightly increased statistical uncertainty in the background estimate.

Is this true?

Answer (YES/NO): NO